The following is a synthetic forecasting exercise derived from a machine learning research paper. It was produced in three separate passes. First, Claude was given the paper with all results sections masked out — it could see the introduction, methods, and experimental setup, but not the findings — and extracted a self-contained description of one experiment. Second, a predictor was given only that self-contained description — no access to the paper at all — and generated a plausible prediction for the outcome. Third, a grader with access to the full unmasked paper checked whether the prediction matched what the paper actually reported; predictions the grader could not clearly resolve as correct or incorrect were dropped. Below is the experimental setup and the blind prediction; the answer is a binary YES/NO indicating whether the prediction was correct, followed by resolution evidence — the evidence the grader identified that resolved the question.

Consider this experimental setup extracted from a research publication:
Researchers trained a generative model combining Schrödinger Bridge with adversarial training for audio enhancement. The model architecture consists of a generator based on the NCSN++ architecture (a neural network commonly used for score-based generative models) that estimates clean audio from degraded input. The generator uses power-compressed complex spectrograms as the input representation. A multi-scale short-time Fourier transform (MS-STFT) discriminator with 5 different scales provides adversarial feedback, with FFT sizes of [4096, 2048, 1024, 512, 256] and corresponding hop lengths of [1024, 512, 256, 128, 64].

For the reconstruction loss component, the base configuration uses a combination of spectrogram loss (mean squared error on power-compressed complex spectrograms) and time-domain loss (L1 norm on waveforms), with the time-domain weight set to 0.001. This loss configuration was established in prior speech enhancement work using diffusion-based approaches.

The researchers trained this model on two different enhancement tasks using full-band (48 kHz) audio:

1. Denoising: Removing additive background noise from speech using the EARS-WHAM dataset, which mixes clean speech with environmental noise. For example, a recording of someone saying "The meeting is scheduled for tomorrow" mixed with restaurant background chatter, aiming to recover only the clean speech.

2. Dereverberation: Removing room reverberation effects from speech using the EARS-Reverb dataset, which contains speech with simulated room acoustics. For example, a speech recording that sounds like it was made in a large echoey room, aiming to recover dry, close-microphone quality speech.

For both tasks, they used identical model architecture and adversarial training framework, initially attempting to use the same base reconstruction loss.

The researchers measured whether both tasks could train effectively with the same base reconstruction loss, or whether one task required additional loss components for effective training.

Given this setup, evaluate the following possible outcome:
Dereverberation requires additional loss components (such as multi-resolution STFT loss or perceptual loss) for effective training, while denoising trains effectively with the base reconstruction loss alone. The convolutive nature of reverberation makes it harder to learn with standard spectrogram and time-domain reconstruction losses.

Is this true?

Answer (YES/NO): YES